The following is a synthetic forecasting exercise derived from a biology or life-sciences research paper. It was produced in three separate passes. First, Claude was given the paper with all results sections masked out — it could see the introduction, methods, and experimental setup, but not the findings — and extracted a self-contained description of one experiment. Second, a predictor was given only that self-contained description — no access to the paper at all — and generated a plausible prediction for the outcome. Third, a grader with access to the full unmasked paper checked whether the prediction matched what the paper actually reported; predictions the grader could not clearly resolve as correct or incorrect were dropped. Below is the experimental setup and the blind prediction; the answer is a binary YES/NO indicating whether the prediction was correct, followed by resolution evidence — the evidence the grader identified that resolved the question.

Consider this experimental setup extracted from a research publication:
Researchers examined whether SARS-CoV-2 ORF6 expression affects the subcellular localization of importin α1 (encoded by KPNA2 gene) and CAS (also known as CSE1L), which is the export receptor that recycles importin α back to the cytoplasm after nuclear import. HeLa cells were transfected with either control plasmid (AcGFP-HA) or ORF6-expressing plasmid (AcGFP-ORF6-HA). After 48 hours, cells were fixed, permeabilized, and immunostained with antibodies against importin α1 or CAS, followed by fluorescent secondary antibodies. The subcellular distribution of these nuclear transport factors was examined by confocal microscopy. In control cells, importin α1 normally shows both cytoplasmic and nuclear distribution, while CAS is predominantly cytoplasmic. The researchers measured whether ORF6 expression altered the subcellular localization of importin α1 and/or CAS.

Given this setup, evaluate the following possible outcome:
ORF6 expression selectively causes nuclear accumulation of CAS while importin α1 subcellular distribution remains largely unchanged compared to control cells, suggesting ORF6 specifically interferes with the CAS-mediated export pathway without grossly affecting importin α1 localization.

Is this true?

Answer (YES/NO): NO